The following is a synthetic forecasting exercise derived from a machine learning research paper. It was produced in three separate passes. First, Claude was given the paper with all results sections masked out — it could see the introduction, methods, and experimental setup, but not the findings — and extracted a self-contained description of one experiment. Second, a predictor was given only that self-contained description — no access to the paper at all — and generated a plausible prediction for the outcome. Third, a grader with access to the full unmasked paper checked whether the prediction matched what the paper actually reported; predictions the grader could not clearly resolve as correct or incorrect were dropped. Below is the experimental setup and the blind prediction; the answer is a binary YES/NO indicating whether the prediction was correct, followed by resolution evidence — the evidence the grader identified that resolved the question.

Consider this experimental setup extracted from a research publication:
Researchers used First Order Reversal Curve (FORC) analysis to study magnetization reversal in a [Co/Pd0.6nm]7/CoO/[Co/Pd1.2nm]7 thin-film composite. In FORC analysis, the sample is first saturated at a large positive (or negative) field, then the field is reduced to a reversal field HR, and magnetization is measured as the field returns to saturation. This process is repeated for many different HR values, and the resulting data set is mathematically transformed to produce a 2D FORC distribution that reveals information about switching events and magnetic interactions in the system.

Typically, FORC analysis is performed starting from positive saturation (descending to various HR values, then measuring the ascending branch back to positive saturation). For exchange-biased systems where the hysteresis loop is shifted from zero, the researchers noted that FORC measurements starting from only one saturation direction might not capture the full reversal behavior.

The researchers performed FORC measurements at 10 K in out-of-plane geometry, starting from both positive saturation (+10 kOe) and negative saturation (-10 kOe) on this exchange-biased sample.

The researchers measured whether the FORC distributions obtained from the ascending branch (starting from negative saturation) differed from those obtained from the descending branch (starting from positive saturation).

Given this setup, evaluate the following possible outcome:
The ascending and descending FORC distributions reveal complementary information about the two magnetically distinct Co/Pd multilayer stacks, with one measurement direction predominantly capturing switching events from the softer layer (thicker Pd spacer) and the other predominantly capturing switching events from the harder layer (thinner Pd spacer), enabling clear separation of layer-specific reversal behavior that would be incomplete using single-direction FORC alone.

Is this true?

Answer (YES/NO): NO